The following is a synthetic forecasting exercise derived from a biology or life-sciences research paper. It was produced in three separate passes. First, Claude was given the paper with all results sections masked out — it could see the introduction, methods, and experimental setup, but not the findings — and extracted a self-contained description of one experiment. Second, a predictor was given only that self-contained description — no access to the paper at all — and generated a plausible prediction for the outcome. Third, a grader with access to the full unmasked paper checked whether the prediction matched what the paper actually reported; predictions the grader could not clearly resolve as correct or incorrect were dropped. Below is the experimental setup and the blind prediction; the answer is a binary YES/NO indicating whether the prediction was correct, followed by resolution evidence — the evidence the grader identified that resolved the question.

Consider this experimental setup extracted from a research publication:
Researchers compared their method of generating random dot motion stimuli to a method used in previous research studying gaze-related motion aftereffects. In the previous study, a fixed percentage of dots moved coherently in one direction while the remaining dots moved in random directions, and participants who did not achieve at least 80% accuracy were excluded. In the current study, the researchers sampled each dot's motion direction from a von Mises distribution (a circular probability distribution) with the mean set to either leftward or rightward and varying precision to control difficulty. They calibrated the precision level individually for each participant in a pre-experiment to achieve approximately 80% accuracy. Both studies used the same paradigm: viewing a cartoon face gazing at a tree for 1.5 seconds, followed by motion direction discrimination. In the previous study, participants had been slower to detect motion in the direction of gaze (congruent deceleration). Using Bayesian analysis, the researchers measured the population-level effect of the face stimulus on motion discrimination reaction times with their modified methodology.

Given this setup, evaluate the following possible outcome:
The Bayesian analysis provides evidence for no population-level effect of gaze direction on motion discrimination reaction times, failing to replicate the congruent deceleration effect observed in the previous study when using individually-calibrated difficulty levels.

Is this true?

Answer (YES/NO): YES